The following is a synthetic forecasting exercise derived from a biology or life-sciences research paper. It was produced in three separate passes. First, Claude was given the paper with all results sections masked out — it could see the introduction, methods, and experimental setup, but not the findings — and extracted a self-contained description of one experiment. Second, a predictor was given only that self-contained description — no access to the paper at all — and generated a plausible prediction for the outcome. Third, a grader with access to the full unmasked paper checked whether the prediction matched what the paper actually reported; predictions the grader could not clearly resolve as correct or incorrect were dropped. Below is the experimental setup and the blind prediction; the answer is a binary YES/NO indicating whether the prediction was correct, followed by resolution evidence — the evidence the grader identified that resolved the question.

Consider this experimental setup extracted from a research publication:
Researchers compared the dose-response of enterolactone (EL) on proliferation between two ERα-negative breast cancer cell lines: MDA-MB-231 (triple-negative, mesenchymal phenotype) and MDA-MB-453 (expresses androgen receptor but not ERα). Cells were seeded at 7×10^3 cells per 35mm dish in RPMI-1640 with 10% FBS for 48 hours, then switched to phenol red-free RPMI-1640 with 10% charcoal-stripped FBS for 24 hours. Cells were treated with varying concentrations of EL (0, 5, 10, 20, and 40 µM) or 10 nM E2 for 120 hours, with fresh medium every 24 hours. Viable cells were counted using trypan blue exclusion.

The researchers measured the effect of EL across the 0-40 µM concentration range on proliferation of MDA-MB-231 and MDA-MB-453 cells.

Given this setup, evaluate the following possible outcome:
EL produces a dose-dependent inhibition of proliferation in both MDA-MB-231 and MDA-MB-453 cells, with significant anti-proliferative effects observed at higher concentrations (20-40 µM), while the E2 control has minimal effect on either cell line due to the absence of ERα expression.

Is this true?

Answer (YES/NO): NO